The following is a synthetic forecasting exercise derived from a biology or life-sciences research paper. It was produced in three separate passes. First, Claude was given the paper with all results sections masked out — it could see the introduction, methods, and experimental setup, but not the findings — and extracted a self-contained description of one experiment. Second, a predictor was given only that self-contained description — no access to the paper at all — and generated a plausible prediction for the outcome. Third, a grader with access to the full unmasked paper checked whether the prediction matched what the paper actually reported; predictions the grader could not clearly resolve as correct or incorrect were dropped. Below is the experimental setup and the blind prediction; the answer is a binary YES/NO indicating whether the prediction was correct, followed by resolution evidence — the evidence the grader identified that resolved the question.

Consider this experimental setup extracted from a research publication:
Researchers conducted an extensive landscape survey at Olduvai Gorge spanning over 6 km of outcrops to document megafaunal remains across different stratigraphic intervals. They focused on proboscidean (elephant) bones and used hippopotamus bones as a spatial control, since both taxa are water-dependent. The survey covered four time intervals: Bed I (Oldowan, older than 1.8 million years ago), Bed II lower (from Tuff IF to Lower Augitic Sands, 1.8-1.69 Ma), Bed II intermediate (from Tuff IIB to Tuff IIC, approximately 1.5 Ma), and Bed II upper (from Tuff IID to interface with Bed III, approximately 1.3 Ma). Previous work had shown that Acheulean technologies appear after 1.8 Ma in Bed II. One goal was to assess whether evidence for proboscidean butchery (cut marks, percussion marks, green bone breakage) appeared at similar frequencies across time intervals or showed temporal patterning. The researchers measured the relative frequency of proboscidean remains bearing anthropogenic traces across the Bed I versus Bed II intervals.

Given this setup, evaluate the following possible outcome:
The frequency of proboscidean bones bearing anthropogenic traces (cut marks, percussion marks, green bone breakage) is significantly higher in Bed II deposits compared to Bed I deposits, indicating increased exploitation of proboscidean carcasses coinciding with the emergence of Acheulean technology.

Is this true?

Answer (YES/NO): YES